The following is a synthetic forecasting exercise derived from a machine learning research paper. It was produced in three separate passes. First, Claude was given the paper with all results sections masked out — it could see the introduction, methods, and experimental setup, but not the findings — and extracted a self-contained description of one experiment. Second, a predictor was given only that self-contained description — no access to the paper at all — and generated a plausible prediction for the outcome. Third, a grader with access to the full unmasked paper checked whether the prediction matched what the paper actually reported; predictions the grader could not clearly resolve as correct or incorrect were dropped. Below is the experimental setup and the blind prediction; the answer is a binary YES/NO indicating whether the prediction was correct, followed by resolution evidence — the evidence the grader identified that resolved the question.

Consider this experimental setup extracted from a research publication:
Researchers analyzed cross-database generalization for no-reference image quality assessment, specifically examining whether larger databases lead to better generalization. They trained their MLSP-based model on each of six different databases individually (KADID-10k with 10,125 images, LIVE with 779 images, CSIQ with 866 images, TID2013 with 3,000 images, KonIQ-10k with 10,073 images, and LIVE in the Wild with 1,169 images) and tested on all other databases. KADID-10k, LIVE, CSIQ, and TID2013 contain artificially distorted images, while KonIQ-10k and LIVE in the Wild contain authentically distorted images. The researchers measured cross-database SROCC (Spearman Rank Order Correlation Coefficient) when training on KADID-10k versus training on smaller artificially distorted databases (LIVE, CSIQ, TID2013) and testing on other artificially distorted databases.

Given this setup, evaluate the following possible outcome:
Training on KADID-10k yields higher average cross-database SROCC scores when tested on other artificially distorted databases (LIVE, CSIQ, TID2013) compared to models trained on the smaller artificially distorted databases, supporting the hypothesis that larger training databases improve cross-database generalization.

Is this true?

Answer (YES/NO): YES